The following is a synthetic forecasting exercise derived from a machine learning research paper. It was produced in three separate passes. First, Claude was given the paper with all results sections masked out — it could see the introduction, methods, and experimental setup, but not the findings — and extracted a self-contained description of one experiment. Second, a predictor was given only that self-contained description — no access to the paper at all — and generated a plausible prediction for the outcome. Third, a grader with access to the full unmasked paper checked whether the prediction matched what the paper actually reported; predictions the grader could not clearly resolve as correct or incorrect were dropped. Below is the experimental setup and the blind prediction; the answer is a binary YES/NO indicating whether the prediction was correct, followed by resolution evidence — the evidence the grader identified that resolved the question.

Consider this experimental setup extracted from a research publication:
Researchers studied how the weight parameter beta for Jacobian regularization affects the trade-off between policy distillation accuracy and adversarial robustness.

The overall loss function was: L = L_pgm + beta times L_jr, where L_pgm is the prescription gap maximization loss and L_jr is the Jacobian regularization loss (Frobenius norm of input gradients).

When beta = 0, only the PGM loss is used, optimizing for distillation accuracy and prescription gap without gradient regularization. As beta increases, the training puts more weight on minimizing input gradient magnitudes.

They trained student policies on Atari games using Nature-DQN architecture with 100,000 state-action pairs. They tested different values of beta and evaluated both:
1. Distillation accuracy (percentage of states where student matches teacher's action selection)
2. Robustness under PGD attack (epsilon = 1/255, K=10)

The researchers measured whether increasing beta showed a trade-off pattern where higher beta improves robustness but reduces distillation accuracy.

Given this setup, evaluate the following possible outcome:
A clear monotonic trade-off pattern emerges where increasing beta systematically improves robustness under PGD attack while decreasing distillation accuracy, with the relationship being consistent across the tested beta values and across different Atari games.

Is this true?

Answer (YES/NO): NO